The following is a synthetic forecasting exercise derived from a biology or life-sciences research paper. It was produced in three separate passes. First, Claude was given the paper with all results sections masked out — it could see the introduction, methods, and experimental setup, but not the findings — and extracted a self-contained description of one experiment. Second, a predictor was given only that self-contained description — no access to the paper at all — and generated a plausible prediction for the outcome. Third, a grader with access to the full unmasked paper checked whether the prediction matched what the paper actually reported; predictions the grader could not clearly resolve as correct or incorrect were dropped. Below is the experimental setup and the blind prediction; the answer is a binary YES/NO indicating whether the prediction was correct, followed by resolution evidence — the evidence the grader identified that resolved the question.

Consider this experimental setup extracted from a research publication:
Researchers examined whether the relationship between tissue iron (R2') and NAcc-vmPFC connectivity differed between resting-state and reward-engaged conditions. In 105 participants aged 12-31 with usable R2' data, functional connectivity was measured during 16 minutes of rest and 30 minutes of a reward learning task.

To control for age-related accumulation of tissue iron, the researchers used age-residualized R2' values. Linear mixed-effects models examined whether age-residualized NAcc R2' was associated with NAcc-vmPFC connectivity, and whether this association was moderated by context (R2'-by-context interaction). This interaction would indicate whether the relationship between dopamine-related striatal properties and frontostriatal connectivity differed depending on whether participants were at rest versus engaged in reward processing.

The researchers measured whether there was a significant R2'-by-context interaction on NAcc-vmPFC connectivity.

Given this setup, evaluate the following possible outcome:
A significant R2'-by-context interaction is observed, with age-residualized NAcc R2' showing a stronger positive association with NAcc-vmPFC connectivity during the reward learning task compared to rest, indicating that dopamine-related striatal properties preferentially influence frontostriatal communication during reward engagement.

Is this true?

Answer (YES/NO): NO